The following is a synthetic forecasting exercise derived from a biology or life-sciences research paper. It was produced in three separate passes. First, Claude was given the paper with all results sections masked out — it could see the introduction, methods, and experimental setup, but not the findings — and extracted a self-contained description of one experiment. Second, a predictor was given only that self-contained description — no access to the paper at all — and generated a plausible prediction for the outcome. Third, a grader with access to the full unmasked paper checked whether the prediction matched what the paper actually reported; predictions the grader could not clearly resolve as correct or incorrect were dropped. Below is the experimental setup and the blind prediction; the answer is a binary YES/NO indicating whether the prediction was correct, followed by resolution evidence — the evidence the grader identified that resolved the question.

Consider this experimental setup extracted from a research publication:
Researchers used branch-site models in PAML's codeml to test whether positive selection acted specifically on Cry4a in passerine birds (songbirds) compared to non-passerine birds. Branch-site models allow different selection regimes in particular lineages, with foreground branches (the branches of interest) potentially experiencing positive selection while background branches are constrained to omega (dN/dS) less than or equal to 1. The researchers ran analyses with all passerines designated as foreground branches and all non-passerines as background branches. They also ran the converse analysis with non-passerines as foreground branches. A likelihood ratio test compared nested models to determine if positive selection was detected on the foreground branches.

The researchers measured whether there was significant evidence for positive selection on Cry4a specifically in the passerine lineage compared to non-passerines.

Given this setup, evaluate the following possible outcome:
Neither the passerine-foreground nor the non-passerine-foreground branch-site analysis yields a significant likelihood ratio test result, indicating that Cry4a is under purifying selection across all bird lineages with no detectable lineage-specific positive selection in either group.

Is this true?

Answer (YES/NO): NO